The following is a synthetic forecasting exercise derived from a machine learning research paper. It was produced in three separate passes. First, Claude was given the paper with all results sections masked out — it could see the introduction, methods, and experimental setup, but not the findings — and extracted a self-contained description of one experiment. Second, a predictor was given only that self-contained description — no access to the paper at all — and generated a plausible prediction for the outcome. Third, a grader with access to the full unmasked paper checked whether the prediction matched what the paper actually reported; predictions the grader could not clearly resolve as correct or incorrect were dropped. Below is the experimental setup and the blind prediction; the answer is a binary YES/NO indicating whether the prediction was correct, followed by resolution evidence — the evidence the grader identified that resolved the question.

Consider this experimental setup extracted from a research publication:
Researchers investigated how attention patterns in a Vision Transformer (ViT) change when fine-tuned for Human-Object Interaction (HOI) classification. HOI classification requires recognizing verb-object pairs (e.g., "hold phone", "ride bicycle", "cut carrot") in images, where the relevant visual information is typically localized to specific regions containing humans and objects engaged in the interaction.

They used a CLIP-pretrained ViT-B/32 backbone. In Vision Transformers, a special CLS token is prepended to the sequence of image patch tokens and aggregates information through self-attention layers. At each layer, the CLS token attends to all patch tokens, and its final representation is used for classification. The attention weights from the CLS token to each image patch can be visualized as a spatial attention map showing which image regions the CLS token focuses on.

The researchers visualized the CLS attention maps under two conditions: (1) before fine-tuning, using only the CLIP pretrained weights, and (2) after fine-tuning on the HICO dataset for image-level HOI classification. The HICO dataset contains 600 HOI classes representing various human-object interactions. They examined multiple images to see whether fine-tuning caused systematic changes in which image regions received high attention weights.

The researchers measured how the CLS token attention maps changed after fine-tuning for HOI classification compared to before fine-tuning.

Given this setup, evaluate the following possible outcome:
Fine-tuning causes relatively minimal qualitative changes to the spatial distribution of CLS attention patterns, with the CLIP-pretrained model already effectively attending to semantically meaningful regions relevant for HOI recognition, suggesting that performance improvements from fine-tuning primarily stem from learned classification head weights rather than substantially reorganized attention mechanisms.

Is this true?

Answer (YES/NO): NO